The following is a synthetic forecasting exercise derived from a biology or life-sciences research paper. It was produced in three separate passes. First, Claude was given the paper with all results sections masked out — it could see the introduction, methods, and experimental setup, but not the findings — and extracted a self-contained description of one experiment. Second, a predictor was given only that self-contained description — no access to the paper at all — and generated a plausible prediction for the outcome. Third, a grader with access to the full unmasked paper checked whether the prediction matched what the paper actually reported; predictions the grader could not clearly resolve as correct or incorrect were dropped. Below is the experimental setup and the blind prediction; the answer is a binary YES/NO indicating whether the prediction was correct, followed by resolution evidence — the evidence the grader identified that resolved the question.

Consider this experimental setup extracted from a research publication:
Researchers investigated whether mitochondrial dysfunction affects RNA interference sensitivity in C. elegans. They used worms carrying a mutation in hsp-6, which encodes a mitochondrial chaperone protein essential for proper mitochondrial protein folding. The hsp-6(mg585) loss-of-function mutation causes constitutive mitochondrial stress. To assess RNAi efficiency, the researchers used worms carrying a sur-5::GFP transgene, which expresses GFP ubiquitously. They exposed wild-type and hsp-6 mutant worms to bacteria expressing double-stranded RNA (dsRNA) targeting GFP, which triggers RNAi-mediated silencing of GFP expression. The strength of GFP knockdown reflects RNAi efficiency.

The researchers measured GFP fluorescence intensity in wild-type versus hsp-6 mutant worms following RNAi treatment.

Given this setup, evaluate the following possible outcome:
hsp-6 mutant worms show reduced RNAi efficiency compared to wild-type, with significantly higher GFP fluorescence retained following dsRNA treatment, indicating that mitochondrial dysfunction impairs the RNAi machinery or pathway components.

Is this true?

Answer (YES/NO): NO